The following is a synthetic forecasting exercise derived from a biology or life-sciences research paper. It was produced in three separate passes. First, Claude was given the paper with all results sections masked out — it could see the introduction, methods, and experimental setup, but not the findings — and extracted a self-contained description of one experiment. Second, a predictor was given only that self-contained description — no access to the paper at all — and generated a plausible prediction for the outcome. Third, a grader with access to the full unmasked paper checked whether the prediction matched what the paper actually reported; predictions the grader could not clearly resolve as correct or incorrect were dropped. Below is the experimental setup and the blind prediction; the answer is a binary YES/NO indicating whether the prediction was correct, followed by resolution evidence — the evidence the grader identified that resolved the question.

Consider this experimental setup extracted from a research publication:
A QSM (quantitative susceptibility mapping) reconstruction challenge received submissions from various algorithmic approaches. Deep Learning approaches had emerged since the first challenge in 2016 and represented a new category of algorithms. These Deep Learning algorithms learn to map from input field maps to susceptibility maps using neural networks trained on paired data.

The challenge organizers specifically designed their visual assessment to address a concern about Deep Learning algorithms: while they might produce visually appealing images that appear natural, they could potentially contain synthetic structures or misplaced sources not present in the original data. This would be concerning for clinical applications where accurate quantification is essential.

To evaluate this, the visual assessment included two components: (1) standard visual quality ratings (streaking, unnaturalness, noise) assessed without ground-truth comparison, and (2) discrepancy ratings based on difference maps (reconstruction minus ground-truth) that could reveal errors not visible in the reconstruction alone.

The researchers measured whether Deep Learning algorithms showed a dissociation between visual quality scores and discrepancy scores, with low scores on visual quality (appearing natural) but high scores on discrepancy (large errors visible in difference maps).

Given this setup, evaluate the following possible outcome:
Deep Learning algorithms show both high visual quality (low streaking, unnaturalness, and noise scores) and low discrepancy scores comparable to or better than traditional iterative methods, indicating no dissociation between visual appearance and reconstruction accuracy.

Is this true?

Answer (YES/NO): NO